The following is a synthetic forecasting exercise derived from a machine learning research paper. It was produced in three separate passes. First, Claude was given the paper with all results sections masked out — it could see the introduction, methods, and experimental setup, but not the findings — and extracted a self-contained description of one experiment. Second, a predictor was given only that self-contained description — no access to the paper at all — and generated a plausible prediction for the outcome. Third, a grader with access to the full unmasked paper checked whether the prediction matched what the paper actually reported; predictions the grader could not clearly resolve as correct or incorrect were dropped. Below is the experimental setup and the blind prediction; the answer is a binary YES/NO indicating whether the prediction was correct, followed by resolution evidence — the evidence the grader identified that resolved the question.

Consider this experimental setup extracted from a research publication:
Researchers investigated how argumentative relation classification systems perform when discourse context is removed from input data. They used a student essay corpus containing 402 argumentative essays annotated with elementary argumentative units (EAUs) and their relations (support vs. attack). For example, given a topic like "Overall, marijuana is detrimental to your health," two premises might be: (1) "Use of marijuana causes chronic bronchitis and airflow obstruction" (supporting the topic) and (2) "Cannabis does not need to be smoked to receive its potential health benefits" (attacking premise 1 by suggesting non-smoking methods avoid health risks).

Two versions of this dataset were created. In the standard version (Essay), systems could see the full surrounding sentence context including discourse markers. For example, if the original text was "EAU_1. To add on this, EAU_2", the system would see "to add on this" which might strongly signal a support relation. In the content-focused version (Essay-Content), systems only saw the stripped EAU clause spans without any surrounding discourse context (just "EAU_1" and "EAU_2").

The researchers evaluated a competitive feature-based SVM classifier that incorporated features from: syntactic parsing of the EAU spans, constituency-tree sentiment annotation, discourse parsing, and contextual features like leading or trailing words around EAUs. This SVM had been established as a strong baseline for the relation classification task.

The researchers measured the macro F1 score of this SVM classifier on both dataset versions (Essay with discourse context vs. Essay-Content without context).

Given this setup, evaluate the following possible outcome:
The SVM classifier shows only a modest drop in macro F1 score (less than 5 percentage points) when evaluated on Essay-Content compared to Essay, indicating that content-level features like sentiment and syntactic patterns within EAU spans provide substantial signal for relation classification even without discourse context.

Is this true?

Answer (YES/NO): NO